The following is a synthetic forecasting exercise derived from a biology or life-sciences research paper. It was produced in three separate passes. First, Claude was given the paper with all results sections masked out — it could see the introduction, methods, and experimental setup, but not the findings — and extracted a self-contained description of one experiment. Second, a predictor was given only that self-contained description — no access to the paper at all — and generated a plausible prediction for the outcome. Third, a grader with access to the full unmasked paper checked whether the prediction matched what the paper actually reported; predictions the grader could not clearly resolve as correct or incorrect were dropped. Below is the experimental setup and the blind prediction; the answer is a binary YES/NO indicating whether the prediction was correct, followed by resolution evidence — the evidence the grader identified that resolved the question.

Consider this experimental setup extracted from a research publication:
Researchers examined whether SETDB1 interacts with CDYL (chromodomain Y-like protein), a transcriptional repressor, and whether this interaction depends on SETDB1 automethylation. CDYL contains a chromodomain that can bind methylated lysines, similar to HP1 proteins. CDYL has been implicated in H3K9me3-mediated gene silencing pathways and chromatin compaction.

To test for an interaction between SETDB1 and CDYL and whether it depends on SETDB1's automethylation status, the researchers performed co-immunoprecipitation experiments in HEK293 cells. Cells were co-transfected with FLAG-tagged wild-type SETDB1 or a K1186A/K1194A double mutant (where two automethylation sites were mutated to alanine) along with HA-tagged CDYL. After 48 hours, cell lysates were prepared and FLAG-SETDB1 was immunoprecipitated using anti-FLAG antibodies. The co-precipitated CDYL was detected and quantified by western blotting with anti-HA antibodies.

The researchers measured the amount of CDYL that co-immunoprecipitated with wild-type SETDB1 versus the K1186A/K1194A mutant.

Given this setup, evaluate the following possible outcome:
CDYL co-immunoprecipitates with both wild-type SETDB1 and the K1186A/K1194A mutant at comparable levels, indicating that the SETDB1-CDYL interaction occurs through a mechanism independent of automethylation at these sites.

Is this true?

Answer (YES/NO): NO